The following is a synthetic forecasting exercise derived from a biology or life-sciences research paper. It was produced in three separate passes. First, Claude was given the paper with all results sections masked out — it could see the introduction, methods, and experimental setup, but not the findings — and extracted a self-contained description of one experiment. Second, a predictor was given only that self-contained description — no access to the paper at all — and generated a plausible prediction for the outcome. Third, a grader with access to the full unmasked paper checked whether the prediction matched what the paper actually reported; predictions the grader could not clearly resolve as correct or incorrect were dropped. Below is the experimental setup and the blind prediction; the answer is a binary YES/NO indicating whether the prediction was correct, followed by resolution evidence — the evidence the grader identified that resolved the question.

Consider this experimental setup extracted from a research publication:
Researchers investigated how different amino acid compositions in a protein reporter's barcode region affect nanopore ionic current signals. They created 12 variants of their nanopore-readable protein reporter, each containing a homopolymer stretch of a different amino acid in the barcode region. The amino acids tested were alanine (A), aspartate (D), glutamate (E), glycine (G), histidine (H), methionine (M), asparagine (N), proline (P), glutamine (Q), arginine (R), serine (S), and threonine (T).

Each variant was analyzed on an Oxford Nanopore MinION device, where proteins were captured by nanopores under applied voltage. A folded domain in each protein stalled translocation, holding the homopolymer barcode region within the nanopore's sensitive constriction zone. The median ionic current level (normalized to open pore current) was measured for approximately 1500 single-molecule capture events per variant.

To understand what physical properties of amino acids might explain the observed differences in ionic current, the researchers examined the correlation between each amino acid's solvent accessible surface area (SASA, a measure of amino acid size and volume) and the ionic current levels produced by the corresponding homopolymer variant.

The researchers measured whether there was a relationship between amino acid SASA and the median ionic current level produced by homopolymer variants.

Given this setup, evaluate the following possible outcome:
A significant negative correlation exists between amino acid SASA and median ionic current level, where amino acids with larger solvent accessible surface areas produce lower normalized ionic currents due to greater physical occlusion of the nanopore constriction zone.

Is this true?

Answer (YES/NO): NO